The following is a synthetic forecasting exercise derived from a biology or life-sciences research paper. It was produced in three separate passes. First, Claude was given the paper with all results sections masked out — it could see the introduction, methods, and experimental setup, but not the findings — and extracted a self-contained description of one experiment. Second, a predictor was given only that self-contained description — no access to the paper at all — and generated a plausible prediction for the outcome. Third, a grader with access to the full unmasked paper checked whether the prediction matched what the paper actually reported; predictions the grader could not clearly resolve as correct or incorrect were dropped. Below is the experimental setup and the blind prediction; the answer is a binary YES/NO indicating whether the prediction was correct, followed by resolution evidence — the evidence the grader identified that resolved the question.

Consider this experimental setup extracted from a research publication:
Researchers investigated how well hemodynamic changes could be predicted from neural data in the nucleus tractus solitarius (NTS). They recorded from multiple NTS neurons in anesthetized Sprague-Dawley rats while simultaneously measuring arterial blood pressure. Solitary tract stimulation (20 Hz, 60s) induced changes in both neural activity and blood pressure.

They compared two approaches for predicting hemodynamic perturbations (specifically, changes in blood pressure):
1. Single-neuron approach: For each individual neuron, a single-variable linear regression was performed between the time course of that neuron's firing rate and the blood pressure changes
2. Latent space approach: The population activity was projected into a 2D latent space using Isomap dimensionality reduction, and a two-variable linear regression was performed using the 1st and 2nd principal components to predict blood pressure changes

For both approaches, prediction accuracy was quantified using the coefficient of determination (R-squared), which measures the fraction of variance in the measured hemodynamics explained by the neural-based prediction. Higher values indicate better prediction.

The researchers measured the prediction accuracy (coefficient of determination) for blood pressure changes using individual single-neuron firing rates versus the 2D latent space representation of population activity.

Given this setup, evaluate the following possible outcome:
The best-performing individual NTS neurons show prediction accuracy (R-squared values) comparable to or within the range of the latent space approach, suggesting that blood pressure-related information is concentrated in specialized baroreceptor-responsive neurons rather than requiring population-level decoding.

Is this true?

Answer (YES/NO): NO